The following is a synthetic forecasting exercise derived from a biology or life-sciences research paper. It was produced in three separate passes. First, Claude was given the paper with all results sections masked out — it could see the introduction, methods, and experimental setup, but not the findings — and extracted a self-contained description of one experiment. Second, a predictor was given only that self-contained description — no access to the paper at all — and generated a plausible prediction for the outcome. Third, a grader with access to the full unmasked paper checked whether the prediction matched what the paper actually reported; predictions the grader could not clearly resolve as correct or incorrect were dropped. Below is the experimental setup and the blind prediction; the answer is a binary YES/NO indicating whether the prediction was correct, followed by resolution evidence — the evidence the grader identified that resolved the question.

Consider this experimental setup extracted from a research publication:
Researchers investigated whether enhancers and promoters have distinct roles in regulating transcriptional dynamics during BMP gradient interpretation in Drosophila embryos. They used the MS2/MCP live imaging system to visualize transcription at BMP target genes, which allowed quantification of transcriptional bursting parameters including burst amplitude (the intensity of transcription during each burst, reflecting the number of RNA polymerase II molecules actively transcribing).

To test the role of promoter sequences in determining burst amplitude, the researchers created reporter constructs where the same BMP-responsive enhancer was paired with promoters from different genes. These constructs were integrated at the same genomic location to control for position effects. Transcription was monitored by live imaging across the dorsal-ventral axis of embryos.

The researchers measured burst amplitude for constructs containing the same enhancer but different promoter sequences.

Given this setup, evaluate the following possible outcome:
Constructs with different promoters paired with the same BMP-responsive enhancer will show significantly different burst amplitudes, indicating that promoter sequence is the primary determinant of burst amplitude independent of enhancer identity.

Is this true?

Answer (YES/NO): YES